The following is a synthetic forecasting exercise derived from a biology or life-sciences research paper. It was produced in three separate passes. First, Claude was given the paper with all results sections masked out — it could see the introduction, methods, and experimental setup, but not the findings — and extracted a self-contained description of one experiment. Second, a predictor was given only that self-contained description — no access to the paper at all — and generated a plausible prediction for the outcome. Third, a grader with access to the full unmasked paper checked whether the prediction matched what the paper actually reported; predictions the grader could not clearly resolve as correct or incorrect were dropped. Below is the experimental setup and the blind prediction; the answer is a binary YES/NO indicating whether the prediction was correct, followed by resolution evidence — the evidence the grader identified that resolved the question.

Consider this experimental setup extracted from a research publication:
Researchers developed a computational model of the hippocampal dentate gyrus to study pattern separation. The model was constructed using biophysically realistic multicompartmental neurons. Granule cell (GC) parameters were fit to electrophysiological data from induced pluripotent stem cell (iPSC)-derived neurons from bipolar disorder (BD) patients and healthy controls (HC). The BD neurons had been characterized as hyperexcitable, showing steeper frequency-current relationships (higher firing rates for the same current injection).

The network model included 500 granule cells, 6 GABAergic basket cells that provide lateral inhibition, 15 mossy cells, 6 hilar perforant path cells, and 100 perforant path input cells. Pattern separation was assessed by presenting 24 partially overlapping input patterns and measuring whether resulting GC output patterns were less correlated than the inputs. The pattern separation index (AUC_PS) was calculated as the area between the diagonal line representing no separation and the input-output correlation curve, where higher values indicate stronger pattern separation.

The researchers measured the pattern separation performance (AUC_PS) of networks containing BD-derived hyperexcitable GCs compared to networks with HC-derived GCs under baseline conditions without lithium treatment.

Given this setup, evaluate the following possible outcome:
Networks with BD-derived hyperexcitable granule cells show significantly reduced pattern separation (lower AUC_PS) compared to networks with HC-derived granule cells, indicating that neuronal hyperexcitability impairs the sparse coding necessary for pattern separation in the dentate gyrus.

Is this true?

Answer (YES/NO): YES